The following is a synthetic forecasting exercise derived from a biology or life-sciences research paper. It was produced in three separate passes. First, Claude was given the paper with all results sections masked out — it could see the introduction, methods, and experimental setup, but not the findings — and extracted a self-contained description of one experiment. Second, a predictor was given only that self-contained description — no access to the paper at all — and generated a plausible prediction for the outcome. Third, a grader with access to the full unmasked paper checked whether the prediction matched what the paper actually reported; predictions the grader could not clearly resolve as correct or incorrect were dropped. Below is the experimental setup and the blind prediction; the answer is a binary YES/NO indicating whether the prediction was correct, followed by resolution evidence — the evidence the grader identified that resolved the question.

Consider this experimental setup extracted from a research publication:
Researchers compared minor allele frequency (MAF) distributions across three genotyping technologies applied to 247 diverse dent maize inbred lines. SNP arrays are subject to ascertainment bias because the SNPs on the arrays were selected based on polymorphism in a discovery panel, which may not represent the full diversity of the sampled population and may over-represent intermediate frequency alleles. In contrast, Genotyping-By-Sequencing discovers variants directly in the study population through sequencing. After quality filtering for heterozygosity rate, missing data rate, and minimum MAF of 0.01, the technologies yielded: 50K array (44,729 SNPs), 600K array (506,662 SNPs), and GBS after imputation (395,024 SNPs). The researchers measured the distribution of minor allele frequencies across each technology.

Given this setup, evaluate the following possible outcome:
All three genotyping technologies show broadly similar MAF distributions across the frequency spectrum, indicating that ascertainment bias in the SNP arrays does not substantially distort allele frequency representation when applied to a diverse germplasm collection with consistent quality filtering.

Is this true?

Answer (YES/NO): NO